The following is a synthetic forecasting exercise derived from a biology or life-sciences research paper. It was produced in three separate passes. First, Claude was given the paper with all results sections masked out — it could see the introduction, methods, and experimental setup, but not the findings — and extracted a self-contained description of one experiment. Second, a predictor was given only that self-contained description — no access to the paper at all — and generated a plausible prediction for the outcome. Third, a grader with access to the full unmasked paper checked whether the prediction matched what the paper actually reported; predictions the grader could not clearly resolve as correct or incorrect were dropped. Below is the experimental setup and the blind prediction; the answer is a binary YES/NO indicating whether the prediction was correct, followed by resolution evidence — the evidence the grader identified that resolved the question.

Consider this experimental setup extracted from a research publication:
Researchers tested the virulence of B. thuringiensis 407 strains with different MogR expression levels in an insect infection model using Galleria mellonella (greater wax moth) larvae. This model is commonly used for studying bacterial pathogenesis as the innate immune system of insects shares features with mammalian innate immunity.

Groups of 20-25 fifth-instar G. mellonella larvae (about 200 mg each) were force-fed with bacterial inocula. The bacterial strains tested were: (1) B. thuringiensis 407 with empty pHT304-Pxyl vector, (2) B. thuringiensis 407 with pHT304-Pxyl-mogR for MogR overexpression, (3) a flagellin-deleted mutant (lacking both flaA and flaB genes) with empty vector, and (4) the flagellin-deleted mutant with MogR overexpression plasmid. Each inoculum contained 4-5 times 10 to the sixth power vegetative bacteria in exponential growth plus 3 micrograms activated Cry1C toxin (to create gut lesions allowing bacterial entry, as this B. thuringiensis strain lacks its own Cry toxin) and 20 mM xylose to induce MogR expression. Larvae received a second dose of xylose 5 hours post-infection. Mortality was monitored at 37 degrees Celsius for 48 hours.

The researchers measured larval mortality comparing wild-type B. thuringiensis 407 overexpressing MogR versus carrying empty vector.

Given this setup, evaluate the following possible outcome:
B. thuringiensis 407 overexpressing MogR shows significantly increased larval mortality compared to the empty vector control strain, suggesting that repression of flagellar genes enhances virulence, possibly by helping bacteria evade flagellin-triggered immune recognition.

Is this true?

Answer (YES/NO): NO